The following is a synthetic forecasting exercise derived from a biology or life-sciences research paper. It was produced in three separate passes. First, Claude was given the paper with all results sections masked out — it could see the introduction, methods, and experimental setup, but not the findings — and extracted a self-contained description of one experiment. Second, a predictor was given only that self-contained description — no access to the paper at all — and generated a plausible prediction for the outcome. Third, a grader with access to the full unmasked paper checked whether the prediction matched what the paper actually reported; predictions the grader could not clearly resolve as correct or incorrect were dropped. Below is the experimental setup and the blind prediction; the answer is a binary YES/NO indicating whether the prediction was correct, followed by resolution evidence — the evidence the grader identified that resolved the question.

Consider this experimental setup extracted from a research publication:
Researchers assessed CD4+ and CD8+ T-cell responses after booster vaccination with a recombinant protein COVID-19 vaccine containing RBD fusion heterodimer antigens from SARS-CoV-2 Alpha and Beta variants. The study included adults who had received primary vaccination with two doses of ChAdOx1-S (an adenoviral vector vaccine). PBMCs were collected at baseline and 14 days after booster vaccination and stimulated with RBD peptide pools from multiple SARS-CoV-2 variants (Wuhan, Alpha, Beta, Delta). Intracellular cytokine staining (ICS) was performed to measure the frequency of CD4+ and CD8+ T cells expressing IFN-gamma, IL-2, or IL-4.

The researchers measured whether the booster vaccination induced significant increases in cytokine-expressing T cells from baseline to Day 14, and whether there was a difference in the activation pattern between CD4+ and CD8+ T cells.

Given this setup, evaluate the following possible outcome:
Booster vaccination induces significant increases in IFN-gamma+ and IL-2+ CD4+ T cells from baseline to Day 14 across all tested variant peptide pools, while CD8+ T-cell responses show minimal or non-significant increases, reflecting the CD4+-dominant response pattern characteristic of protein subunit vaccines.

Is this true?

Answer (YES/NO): NO